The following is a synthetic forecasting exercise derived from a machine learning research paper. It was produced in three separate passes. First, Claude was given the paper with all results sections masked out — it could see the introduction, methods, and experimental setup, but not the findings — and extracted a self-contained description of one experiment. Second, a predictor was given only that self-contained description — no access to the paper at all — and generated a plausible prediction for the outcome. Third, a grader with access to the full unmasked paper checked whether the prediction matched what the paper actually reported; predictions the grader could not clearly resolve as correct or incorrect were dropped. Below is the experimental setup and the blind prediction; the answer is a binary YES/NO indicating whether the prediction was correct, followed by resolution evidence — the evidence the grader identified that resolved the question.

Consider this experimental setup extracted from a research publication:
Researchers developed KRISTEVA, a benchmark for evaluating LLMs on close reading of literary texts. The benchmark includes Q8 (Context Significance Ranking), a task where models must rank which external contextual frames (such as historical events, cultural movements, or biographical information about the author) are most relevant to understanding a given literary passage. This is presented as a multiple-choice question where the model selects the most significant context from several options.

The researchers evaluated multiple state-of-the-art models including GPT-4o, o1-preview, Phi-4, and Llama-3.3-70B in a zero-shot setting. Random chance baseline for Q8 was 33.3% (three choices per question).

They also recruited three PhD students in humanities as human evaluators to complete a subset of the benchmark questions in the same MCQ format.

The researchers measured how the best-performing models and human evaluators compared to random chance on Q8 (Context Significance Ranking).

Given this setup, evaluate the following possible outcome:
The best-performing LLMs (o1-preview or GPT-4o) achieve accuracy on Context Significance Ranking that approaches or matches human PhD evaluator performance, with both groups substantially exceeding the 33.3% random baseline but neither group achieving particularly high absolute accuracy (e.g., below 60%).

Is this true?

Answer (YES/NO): NO